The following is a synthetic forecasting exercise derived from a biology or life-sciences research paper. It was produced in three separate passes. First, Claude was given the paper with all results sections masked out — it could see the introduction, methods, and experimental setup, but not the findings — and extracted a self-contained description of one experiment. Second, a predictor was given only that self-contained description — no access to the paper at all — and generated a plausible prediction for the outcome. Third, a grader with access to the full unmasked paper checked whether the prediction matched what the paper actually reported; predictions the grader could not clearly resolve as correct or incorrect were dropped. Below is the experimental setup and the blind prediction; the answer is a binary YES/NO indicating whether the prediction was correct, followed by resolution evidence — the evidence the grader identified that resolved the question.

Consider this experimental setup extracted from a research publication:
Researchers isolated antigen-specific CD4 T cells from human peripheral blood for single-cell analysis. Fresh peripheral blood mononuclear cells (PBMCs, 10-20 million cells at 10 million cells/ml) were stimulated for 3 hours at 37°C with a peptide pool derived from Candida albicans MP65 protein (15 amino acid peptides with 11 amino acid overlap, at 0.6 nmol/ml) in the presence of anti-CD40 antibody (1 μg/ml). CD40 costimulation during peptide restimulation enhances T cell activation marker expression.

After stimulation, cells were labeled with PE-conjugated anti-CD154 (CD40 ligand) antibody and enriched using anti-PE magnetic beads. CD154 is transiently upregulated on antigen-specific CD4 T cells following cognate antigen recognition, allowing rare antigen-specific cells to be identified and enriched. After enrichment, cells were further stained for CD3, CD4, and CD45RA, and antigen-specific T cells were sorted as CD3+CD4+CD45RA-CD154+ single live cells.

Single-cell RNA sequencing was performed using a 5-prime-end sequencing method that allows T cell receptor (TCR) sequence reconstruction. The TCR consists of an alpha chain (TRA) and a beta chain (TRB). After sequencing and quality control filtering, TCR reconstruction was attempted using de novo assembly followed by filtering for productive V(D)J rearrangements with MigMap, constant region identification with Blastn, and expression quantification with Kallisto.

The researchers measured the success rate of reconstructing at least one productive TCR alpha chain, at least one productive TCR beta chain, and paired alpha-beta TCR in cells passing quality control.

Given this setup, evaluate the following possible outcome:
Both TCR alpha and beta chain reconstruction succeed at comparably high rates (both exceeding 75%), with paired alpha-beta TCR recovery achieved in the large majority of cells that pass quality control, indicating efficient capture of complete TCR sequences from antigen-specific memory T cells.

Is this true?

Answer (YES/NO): NO